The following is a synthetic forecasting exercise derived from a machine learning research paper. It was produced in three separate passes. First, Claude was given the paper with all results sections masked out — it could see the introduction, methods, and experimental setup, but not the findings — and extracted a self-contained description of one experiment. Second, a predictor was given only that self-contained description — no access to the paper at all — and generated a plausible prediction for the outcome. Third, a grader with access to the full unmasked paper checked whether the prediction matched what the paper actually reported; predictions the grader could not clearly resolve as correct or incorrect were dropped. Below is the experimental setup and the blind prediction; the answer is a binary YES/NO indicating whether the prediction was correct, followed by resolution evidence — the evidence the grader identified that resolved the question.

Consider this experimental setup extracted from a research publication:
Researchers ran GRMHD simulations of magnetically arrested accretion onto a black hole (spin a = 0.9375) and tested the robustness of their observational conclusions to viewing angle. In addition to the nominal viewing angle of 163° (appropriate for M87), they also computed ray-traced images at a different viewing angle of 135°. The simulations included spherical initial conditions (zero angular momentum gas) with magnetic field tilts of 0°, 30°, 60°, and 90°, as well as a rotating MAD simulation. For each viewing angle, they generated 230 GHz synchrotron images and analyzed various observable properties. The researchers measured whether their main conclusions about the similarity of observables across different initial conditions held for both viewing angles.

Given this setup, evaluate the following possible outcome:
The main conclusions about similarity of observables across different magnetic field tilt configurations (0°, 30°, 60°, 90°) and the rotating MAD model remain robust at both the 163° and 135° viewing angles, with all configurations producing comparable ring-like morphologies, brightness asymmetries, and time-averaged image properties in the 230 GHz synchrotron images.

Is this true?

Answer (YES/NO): YES